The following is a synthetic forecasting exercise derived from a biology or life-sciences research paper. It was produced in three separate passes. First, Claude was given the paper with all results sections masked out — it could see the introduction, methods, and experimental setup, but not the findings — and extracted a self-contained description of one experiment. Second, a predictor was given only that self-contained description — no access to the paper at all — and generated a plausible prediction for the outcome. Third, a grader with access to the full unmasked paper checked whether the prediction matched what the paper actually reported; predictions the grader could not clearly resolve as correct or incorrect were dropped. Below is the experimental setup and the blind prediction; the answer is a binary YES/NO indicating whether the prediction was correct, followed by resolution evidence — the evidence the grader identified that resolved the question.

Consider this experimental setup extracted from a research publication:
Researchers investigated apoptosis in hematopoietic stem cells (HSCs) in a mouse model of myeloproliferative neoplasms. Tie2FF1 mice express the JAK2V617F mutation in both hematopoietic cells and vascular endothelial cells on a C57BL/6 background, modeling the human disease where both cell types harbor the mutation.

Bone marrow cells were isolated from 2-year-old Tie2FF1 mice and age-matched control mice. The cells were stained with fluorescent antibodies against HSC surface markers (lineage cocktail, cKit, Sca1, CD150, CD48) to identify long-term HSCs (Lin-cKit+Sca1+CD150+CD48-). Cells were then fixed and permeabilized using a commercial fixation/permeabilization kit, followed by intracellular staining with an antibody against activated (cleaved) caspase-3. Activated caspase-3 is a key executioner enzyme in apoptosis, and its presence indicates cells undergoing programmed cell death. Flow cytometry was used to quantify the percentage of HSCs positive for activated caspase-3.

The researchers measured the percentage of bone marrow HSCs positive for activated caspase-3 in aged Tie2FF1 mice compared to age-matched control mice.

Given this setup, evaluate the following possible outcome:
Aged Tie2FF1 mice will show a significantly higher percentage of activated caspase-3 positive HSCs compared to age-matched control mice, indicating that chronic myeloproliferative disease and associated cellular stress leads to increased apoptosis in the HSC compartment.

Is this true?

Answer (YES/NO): YES